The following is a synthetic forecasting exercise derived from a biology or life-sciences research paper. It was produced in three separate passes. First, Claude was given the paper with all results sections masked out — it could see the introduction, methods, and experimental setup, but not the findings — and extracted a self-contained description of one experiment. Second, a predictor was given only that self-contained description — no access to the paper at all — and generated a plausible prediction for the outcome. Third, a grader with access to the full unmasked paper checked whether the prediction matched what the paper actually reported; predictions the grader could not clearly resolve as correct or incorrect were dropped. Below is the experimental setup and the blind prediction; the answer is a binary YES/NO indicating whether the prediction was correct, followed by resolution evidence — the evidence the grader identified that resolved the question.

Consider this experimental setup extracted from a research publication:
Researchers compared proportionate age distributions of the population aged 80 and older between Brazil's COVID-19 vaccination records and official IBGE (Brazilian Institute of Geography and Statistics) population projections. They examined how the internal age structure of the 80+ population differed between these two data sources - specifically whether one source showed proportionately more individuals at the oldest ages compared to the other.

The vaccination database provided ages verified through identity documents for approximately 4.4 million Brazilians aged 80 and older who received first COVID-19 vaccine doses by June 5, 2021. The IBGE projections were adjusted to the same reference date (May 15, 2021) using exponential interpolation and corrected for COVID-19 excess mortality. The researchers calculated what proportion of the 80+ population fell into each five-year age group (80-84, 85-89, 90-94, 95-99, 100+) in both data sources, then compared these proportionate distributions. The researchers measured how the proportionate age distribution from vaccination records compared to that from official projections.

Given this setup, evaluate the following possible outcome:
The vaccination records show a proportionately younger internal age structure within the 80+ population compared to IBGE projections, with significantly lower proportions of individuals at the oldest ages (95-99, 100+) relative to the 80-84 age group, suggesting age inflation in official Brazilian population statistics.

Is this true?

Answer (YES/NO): NO